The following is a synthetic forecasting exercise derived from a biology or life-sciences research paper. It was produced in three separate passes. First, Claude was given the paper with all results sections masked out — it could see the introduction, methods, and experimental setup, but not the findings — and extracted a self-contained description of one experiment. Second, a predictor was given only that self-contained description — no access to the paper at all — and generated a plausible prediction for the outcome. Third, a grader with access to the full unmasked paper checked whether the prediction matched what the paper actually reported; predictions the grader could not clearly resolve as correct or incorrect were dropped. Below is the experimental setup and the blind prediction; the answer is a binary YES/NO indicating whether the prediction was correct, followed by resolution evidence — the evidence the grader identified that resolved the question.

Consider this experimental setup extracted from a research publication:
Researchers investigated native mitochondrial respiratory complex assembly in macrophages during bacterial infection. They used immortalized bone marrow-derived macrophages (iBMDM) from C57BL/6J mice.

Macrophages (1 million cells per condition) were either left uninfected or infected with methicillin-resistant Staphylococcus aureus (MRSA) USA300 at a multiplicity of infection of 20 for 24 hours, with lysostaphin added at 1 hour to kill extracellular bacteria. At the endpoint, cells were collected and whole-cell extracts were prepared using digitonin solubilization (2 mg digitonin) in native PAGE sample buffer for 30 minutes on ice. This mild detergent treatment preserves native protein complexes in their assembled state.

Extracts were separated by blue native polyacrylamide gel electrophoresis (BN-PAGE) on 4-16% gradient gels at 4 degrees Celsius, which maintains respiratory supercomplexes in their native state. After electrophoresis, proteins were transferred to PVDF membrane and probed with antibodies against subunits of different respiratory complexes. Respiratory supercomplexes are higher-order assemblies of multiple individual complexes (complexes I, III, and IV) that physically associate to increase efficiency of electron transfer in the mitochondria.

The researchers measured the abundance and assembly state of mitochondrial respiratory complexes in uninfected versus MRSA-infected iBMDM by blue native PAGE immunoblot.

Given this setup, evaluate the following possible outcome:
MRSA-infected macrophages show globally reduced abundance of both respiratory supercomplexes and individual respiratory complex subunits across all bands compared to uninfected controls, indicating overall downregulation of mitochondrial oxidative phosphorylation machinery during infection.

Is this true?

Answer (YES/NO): NO